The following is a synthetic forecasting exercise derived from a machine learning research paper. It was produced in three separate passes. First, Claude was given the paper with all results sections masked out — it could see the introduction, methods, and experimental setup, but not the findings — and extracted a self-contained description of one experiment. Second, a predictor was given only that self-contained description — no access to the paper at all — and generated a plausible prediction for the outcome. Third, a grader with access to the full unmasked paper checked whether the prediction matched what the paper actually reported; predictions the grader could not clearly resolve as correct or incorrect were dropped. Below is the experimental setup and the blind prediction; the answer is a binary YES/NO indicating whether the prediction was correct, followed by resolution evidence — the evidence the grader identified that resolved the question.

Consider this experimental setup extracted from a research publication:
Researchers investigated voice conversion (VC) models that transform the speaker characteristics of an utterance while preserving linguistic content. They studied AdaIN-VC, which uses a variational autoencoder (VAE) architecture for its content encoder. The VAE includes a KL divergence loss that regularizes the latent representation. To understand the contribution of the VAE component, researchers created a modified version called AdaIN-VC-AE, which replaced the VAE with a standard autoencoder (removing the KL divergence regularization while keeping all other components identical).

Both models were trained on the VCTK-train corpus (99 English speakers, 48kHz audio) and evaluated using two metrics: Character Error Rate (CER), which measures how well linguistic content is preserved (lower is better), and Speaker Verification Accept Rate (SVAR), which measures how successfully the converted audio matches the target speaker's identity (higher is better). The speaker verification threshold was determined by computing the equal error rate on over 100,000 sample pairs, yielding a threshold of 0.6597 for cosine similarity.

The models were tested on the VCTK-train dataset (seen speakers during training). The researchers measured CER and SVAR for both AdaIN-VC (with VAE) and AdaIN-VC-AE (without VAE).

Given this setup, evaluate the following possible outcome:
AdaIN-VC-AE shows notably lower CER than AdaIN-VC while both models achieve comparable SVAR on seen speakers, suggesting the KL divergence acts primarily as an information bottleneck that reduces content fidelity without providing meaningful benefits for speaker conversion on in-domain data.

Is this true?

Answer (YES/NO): NO